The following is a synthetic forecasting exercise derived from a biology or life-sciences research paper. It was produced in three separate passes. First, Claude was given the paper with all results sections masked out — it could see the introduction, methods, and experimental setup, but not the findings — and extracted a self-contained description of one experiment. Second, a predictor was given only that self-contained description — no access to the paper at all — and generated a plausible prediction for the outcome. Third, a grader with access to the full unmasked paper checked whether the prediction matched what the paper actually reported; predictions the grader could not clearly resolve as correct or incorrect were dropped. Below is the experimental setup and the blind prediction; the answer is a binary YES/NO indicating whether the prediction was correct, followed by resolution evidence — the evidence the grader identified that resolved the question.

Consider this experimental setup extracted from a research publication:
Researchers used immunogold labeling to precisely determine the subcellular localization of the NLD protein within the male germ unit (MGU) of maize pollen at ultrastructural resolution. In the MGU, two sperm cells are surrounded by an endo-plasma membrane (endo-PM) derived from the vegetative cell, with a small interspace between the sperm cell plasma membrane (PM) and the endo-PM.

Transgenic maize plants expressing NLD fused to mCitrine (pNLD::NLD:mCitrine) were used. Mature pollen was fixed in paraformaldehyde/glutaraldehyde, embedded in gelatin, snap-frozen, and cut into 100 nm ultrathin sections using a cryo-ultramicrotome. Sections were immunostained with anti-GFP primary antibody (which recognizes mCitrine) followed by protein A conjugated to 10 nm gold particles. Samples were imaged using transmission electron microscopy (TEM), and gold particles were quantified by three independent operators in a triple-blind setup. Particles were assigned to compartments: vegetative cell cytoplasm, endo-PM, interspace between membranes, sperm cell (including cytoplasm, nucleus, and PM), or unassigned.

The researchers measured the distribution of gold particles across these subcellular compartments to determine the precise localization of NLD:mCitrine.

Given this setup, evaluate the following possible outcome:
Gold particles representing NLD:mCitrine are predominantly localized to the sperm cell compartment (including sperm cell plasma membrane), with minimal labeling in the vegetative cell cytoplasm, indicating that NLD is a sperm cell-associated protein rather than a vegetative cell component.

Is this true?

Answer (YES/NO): NO